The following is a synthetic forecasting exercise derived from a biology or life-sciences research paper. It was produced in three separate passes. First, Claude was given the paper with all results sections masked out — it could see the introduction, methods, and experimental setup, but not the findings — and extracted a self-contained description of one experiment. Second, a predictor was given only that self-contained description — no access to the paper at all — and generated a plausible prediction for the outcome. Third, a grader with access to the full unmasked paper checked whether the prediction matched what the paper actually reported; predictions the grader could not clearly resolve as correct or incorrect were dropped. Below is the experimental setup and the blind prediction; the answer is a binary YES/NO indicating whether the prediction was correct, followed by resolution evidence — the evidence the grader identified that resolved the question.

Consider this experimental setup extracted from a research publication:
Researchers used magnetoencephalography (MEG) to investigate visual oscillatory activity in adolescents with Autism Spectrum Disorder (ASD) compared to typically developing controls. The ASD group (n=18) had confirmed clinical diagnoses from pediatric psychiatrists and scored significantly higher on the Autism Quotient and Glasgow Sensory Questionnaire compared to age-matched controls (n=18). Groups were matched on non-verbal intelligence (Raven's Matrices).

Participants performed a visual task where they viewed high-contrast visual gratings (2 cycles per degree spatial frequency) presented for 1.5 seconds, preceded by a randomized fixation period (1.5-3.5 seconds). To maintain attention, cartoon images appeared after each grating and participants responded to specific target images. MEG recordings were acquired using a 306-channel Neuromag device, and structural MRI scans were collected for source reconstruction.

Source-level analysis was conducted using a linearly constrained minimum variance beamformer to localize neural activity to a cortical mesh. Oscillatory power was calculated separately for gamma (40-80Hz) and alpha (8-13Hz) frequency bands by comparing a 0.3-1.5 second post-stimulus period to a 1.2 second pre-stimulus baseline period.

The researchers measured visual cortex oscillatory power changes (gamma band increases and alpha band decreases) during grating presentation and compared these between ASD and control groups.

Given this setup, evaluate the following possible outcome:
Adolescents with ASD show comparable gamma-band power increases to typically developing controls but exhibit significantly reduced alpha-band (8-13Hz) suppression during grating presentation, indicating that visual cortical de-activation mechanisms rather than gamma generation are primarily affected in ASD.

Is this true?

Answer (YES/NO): NO